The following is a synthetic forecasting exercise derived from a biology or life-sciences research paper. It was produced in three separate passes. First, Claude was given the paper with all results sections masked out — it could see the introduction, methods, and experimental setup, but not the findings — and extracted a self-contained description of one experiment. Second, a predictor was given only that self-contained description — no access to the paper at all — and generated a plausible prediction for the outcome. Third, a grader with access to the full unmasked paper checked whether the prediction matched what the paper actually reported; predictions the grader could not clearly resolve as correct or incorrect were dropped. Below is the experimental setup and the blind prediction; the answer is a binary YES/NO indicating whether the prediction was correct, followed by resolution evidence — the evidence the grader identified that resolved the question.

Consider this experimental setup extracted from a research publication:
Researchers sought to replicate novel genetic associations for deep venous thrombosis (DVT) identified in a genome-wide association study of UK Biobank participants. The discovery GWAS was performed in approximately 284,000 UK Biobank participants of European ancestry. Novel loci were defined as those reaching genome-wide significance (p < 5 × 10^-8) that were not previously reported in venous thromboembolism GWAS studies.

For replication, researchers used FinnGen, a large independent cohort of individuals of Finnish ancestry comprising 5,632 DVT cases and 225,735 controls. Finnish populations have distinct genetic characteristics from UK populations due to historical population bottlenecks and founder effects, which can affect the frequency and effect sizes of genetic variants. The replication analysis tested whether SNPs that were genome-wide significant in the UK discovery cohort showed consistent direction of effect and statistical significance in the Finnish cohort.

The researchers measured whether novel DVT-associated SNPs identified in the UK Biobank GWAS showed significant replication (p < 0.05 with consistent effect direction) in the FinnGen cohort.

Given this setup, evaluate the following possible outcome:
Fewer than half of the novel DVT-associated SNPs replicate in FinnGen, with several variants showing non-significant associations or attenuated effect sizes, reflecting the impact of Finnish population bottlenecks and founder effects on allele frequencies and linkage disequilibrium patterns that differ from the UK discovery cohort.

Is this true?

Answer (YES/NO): NO